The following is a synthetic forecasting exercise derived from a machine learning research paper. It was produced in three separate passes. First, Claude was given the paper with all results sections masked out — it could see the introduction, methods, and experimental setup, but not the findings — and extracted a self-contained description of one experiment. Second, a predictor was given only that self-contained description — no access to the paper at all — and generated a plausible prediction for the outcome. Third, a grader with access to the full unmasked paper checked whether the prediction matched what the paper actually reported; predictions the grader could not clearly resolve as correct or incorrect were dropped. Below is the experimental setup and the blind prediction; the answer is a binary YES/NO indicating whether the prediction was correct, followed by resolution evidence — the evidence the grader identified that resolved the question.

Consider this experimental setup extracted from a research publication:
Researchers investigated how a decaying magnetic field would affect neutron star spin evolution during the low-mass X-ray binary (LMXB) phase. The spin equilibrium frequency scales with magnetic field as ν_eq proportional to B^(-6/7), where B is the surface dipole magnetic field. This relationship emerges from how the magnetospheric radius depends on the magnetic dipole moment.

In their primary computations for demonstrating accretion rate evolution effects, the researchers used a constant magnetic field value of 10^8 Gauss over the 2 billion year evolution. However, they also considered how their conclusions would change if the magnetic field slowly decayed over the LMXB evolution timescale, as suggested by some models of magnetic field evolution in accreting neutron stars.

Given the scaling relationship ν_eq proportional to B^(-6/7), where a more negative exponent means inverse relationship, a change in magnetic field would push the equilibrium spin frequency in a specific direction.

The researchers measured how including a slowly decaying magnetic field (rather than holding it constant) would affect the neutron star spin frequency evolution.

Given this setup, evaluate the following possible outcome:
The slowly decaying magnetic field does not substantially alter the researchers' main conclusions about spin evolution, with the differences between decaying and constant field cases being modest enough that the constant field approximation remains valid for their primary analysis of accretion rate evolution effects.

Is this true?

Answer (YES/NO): YES